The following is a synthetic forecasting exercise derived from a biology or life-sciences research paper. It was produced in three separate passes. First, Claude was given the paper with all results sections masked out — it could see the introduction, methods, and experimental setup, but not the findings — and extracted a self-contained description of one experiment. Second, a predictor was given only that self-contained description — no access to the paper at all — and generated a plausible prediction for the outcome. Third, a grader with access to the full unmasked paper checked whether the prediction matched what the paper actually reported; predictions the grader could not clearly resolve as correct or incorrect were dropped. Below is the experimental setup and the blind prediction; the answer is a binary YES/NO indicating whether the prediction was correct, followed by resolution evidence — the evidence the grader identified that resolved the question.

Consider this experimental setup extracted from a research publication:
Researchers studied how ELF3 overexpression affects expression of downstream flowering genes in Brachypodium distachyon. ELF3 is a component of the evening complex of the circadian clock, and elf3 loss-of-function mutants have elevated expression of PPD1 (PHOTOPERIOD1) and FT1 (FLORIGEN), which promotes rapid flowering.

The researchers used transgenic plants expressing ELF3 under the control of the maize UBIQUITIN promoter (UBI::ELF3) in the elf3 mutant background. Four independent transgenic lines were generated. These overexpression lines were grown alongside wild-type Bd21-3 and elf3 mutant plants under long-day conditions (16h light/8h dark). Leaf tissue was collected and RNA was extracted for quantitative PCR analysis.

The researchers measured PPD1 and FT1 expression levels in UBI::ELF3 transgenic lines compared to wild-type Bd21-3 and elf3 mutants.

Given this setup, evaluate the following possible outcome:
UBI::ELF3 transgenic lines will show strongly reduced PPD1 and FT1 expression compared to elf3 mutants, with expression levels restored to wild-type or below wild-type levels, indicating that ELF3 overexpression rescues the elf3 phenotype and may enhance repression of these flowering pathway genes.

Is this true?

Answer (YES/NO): YES